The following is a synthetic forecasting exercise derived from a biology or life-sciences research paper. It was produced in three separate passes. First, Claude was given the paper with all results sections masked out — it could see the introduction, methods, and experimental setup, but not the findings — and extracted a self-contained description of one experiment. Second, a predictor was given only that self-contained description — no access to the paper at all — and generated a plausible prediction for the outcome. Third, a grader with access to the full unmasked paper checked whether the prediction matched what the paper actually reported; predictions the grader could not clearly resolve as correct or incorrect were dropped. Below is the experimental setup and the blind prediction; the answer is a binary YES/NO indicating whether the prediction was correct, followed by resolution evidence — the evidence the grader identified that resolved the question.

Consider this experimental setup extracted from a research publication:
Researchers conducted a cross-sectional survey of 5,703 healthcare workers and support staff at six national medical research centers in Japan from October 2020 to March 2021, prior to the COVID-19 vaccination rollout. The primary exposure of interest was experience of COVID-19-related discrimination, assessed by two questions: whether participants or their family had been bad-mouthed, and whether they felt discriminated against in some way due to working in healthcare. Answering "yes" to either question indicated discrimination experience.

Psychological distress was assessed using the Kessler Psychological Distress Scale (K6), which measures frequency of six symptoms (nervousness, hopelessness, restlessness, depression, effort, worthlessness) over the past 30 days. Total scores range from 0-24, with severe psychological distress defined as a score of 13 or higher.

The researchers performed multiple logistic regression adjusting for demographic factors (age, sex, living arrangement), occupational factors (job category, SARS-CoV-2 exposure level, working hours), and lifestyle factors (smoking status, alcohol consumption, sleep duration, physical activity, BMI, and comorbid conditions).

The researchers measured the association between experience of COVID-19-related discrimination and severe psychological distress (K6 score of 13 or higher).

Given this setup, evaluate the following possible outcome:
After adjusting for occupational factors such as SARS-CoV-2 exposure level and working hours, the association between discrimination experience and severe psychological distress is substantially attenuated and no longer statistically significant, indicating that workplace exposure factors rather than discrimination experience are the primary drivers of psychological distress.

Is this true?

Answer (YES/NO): NO